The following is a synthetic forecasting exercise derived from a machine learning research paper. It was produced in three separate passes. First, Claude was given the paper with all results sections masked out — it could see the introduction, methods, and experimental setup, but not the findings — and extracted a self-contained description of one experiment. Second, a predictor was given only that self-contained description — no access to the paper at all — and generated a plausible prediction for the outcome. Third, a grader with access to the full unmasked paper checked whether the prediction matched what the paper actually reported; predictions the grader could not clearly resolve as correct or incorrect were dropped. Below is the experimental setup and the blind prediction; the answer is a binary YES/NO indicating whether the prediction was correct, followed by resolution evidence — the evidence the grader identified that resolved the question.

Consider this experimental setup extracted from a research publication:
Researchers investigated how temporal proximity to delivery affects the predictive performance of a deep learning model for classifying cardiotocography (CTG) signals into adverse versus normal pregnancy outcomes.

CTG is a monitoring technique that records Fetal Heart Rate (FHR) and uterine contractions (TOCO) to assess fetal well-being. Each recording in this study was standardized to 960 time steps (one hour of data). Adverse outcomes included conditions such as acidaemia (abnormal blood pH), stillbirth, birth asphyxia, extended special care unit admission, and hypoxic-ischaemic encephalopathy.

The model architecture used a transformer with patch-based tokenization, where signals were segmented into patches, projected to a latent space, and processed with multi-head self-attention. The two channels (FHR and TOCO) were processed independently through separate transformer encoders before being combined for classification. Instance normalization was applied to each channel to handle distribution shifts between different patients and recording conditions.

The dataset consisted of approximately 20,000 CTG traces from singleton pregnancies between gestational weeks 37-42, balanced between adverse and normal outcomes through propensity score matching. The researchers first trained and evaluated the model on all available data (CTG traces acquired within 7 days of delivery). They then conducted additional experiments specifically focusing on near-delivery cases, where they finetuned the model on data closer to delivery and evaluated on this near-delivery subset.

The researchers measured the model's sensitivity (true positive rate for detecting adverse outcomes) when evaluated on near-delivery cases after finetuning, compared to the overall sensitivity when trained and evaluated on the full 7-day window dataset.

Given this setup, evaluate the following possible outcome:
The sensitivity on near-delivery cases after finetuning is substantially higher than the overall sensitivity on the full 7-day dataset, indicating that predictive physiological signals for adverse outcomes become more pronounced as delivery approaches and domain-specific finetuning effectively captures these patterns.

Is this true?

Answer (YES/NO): NO